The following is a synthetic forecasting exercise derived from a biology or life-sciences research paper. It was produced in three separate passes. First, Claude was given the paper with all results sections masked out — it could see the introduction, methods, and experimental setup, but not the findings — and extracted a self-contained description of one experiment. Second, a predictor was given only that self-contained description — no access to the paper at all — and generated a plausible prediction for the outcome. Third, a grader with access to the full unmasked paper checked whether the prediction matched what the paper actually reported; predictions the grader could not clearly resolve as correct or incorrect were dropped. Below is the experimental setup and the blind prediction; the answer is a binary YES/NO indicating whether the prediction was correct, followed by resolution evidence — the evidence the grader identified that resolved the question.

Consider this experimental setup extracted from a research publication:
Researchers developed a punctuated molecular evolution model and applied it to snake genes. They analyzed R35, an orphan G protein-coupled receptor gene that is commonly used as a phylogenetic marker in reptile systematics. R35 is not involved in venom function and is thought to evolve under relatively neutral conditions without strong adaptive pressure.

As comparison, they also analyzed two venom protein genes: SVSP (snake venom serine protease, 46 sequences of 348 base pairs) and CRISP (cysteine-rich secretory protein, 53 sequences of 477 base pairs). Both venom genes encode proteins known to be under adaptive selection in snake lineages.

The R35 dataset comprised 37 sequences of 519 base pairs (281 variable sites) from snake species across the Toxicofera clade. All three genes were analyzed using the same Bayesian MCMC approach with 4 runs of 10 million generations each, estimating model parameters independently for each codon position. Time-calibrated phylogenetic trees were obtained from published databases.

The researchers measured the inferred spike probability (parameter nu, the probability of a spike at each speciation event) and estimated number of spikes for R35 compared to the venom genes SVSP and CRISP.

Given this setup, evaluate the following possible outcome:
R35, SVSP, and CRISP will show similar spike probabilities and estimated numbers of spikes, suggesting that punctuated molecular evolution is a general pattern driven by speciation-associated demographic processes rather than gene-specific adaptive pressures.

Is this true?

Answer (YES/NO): NO